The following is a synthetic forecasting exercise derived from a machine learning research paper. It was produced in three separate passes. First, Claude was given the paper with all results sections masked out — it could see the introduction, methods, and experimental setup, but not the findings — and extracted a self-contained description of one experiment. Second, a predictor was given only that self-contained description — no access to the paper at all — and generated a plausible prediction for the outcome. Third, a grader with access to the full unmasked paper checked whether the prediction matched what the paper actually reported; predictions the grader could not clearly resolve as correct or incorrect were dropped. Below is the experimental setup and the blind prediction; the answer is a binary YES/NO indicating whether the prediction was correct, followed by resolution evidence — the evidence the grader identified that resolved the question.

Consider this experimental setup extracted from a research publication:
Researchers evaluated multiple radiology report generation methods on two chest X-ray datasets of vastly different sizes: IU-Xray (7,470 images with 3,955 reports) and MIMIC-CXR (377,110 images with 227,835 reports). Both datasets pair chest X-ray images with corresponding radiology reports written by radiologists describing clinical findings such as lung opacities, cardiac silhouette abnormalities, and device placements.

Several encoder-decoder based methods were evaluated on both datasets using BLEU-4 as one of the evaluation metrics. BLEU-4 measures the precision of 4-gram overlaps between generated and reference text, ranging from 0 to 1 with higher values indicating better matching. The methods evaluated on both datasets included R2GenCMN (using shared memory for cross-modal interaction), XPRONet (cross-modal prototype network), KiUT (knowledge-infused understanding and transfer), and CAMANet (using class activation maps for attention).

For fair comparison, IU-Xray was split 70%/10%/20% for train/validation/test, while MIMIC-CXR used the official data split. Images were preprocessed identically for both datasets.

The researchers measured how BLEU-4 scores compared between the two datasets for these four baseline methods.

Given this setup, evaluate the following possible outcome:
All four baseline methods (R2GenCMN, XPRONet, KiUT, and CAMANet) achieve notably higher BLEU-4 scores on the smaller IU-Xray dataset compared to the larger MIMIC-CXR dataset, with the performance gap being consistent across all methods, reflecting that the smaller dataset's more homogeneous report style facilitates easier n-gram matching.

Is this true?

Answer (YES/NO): NO